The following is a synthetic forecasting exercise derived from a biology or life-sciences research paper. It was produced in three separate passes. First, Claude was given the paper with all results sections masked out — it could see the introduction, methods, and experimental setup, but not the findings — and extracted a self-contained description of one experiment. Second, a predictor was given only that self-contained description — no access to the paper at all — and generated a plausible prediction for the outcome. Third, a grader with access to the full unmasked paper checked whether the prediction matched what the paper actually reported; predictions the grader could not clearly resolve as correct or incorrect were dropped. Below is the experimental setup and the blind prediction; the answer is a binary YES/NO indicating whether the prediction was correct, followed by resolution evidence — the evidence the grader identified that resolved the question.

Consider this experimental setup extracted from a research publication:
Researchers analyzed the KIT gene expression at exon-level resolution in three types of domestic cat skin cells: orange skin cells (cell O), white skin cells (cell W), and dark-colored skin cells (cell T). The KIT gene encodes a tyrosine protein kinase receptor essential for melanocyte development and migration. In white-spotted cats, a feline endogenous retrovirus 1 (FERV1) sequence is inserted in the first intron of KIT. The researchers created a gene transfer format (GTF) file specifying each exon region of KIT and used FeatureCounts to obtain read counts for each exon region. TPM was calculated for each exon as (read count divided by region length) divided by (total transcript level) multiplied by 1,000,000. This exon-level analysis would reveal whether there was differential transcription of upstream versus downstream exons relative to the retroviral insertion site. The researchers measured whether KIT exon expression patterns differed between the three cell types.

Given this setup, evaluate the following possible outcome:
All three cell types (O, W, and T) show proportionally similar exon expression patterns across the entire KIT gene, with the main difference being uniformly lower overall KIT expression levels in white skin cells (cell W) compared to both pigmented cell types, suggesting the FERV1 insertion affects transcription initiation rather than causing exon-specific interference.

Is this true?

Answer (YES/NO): NO